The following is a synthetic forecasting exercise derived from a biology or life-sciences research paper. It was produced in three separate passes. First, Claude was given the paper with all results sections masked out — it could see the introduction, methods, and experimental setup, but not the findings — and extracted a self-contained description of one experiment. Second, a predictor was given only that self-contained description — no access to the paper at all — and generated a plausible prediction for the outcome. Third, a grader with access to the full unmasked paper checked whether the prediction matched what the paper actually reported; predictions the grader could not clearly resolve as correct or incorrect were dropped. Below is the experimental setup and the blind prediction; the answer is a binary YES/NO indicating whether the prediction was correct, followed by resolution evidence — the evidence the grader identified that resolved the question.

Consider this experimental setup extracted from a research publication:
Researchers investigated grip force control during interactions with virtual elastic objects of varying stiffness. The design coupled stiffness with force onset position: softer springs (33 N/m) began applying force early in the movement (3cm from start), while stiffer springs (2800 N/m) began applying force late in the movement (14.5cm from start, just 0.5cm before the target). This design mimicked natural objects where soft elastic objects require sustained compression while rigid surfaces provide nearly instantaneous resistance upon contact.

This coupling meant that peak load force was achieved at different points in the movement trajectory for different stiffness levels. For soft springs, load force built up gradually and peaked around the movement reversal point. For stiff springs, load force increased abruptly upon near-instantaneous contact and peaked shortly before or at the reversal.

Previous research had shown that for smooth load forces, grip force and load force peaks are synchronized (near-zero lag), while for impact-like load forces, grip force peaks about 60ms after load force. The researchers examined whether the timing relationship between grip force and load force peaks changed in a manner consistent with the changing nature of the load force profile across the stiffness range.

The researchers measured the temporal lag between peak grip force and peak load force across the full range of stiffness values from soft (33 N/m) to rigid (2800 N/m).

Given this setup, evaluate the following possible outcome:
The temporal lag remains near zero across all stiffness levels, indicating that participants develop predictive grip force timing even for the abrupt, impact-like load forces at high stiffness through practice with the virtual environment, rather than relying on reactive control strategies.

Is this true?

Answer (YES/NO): NO